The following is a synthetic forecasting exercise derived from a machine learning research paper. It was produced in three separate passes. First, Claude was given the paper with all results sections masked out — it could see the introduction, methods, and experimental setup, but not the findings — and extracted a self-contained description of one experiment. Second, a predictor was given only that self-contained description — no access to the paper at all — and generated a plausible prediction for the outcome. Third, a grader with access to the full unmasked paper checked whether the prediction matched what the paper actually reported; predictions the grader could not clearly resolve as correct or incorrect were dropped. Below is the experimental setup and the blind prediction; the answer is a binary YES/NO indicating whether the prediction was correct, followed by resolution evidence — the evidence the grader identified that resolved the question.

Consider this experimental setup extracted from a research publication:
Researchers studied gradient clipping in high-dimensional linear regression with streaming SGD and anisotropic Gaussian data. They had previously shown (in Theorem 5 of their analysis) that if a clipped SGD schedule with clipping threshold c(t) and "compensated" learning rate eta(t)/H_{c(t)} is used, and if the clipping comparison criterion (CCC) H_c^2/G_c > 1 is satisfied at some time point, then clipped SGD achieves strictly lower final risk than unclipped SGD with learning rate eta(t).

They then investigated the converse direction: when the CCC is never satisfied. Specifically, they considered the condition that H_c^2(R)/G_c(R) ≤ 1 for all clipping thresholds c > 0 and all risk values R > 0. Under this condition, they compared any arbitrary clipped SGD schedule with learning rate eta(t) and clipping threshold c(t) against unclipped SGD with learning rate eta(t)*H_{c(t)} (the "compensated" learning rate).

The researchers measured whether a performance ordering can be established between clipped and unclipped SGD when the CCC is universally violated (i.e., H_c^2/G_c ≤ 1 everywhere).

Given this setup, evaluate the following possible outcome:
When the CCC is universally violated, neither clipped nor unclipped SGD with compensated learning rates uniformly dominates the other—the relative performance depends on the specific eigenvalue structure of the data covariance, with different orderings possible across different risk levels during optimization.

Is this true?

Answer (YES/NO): NO